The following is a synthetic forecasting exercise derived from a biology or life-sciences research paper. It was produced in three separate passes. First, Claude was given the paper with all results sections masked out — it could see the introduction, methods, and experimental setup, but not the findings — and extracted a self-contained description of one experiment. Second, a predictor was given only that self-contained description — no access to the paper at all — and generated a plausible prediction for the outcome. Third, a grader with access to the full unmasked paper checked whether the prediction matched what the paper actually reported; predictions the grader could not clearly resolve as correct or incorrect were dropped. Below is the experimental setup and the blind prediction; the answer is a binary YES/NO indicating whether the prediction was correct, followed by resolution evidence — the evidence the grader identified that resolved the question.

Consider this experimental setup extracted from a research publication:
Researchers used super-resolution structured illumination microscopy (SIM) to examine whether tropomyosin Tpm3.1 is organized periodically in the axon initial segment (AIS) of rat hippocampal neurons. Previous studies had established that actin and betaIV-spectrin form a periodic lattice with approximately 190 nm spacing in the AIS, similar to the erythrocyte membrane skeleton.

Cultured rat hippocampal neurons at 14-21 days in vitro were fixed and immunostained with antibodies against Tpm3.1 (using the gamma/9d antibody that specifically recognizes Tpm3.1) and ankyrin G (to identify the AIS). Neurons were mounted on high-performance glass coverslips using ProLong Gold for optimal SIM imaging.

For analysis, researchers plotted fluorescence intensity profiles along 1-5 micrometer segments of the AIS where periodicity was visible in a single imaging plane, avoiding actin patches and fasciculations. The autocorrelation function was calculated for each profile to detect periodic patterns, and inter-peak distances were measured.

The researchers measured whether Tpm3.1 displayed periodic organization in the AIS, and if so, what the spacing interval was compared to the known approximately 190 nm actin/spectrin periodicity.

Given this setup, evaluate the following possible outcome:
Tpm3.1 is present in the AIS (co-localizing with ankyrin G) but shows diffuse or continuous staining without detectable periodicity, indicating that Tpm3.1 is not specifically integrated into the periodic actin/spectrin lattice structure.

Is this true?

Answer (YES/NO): NO